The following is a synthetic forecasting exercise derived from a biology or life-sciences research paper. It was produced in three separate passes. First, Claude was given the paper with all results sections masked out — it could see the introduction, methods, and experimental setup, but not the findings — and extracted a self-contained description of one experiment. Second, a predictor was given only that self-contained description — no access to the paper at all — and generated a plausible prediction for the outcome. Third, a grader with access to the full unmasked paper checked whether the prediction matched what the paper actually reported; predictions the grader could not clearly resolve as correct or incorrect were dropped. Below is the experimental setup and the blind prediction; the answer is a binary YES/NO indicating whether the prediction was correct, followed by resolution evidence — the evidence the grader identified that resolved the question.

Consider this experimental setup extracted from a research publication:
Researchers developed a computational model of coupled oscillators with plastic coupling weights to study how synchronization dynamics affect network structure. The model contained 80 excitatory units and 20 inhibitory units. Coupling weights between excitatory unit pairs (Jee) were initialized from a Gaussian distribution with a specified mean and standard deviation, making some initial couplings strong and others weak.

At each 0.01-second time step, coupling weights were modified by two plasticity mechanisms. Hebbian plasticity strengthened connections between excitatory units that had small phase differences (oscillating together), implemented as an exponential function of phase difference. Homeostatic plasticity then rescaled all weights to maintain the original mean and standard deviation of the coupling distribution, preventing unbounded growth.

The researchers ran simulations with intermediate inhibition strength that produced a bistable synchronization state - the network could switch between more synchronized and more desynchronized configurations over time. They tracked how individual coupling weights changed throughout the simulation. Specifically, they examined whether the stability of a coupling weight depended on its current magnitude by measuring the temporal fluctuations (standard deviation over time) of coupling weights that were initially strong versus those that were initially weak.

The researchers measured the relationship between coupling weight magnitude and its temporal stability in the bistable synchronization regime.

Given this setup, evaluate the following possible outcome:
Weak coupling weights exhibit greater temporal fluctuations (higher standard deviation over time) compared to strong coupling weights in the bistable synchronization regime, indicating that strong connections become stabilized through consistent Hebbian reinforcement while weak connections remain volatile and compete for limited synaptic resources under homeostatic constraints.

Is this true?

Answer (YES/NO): NO